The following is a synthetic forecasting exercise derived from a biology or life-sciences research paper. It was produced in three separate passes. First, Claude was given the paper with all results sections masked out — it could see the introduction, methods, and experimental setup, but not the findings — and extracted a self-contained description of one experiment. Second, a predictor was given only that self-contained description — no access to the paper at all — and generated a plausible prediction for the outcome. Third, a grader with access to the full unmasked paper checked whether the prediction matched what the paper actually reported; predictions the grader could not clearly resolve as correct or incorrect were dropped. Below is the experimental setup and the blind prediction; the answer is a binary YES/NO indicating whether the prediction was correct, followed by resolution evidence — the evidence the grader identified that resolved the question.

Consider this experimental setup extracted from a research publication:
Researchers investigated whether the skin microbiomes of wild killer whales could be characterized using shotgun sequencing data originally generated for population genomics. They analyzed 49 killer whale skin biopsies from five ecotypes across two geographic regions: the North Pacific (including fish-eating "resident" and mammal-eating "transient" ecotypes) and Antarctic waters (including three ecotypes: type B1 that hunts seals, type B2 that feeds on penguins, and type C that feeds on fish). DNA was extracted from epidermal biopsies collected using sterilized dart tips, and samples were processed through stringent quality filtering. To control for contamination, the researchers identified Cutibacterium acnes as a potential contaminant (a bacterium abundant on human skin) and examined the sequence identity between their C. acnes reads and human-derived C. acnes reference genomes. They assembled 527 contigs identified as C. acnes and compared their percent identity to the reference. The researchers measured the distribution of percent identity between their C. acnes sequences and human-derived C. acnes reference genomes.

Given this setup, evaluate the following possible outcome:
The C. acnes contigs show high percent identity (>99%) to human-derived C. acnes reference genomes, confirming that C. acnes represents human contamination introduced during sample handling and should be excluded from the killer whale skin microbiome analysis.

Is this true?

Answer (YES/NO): NO